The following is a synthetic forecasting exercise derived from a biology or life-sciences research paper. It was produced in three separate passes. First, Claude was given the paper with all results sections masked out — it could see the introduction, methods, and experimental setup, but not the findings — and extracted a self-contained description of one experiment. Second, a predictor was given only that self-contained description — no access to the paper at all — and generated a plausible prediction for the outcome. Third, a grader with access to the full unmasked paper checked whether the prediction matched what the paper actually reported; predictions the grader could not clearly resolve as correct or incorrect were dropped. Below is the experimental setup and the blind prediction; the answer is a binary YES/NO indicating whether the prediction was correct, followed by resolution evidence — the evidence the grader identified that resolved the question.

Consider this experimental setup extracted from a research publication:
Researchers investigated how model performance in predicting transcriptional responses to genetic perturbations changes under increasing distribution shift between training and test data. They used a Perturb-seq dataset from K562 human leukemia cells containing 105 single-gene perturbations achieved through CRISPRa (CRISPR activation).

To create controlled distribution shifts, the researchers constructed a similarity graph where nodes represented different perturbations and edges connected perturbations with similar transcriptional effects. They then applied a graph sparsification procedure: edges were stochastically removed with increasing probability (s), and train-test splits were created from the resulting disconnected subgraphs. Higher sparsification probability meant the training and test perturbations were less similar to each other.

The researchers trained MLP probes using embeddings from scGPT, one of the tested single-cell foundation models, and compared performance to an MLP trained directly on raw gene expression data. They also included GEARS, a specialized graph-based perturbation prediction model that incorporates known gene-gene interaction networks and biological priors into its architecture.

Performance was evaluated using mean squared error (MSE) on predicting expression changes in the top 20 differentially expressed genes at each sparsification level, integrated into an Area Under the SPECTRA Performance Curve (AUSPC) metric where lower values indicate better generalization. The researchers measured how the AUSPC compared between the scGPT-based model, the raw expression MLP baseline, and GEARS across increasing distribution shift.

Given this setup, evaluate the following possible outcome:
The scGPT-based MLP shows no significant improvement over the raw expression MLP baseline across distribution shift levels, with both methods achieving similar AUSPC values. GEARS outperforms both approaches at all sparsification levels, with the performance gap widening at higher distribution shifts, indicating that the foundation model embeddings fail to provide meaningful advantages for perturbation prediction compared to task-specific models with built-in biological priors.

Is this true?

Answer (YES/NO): NO